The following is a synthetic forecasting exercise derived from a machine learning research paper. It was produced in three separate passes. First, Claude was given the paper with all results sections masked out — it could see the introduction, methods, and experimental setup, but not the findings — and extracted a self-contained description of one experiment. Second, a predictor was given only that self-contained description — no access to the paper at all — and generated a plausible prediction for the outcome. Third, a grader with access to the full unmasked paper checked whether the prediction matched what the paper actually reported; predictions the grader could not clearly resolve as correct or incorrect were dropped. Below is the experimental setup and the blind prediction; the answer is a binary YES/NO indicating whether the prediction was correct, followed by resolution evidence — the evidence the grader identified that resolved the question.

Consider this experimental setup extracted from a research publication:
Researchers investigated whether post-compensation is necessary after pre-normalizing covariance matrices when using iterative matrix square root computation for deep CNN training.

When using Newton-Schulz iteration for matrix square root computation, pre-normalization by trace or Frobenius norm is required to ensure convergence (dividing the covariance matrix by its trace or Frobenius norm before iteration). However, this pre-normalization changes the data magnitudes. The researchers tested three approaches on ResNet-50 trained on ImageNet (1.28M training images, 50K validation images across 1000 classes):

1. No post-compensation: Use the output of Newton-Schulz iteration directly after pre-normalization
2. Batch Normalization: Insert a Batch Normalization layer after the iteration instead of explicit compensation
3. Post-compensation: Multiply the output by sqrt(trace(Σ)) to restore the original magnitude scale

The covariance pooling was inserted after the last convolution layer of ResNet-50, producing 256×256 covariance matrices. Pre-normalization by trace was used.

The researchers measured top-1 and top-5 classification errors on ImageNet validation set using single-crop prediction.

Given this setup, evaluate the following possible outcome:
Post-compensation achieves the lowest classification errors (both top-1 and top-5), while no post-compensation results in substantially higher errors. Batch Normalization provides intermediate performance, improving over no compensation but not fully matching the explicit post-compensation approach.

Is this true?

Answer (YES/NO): NO